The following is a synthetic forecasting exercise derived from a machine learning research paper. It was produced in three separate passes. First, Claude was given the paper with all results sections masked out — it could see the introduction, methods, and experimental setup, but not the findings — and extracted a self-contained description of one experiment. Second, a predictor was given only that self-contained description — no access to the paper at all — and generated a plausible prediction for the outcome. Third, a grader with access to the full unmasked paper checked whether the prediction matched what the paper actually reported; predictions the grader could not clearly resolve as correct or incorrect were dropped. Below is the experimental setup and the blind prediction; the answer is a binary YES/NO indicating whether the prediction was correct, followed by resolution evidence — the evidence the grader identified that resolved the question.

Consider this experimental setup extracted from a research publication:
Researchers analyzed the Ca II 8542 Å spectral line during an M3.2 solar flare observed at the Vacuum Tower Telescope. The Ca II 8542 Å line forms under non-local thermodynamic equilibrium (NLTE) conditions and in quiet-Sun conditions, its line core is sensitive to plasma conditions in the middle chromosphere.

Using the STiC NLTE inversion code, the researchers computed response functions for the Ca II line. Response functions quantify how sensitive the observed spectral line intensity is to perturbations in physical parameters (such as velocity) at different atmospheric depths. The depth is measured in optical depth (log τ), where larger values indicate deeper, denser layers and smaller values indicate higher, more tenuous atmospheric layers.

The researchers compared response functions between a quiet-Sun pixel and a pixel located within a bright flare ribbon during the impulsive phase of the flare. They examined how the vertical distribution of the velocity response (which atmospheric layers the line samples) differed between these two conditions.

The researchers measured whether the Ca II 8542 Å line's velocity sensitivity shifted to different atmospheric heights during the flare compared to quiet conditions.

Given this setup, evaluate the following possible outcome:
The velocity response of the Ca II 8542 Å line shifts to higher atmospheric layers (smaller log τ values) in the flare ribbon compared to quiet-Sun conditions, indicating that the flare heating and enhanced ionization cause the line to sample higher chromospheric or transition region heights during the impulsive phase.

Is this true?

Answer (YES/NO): NO